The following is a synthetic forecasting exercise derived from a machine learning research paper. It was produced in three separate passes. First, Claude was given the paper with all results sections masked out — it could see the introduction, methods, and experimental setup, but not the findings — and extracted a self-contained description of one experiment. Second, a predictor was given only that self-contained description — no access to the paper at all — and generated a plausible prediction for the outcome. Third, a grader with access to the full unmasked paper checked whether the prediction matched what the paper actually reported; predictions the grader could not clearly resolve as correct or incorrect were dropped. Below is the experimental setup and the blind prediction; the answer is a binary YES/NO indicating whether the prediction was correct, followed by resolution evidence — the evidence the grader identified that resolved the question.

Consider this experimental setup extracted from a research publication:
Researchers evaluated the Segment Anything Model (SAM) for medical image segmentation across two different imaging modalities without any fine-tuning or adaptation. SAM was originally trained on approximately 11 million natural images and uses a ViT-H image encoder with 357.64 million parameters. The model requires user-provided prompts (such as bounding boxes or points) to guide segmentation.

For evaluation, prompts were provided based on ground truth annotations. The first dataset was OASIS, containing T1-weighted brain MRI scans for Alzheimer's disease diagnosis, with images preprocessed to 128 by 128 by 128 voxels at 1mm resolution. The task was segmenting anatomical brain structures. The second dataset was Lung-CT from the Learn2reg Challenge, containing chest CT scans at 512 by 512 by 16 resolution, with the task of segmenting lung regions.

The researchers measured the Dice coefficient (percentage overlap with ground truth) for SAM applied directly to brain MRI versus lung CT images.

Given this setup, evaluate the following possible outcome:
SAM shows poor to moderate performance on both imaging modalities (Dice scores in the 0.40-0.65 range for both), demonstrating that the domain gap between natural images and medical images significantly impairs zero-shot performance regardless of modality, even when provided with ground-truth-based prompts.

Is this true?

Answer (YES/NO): NO